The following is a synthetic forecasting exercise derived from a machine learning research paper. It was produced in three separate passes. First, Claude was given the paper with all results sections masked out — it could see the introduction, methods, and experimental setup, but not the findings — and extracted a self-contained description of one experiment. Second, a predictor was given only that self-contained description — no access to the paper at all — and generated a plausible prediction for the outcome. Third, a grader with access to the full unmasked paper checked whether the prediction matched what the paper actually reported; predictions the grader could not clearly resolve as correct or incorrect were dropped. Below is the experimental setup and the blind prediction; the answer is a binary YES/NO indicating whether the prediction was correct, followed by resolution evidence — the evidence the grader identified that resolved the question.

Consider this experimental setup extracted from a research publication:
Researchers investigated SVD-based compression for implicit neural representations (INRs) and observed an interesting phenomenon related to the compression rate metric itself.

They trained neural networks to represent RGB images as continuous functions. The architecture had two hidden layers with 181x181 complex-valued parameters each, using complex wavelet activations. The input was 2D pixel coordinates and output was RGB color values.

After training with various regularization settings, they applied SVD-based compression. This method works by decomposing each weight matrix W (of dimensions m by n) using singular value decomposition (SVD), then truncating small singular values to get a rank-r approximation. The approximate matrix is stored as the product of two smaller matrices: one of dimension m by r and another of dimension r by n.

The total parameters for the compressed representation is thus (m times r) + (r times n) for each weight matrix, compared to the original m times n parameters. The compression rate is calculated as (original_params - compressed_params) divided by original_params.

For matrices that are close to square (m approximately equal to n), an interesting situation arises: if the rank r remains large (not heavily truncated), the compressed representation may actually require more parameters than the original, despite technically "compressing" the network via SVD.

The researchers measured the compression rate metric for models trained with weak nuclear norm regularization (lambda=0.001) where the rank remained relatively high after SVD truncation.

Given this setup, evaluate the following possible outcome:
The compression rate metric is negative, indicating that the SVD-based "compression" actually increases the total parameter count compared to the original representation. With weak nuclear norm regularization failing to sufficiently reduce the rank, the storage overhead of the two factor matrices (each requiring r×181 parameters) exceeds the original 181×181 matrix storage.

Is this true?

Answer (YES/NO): YES